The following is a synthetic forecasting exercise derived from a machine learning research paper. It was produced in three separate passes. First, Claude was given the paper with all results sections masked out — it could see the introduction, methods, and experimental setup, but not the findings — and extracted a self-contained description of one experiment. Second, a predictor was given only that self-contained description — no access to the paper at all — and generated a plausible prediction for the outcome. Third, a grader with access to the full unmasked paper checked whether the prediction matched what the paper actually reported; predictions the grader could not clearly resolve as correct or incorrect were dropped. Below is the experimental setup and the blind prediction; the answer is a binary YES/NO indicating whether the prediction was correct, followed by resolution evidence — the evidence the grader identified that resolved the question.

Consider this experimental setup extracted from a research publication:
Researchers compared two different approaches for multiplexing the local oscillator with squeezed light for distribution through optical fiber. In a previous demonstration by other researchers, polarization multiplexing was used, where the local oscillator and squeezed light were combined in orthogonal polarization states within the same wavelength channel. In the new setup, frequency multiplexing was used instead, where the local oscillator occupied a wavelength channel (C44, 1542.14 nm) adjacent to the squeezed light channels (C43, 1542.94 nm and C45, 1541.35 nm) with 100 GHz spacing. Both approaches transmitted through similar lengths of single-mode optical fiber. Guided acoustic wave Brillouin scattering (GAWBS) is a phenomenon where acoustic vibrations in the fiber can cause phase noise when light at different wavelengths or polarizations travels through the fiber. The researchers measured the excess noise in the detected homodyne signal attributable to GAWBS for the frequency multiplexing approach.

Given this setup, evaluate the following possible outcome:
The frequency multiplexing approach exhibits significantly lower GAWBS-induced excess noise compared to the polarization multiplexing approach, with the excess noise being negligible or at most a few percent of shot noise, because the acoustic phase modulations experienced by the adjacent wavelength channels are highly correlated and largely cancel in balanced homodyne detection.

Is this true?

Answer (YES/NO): YES